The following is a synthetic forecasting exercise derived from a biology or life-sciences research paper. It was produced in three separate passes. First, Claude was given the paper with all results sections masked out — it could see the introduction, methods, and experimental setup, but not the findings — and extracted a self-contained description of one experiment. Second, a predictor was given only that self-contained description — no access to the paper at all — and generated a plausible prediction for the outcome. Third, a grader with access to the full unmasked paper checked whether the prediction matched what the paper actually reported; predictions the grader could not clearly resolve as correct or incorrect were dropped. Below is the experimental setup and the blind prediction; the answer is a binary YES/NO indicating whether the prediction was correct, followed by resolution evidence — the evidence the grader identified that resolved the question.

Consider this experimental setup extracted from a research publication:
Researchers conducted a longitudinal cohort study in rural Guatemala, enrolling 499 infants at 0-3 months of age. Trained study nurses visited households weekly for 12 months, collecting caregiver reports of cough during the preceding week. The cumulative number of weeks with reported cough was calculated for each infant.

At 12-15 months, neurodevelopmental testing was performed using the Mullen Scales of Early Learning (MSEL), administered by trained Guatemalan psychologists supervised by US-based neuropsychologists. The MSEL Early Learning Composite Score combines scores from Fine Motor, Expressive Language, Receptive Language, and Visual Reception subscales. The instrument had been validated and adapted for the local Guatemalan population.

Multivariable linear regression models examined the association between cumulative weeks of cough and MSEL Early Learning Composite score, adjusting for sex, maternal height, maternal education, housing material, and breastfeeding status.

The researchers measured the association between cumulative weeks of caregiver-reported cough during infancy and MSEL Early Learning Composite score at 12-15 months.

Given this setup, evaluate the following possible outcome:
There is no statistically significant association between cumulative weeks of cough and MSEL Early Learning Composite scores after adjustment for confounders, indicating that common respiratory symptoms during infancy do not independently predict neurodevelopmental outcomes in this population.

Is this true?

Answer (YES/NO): NO